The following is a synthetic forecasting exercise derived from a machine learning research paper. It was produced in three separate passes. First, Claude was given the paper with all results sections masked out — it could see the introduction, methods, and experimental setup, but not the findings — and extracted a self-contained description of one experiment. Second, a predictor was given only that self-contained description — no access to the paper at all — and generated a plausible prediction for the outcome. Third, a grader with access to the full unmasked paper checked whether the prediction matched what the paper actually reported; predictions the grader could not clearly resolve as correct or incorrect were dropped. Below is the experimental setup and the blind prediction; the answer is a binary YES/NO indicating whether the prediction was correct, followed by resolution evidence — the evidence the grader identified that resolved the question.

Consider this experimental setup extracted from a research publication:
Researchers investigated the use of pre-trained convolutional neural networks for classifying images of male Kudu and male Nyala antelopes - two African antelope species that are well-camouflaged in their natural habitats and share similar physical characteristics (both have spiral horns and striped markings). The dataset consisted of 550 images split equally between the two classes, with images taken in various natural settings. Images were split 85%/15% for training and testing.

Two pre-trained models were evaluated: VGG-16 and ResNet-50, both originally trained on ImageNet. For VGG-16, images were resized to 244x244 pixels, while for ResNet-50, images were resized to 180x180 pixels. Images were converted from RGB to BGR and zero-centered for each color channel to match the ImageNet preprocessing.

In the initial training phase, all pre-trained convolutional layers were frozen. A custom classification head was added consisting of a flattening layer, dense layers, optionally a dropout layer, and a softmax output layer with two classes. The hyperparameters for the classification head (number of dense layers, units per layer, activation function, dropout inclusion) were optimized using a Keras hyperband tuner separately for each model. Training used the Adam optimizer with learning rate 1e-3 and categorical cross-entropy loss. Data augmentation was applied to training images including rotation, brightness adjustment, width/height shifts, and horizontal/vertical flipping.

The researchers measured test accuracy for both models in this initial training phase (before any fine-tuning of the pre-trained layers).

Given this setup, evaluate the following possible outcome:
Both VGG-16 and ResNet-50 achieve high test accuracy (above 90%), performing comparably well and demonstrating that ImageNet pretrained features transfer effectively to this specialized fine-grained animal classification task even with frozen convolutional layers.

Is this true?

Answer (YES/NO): NO